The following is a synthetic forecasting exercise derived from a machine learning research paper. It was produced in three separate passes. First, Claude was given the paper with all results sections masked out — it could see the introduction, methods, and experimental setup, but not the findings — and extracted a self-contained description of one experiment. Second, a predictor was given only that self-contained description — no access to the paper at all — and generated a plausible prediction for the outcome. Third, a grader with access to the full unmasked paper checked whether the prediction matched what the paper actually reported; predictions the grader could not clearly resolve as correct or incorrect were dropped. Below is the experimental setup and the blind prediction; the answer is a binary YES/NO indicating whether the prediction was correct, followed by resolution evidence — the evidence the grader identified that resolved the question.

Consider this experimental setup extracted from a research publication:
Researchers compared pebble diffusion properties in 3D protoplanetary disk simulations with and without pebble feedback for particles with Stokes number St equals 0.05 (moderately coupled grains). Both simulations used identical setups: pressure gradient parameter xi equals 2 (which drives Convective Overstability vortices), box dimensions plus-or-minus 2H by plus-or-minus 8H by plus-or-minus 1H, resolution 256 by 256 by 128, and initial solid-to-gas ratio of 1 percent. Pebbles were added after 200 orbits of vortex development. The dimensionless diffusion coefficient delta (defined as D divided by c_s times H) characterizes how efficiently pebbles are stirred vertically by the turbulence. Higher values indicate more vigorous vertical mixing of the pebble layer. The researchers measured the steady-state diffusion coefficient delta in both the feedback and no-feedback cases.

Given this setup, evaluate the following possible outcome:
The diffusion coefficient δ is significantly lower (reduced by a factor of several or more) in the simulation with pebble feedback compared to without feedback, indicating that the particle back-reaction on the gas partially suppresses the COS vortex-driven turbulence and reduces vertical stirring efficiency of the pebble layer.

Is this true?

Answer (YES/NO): NO